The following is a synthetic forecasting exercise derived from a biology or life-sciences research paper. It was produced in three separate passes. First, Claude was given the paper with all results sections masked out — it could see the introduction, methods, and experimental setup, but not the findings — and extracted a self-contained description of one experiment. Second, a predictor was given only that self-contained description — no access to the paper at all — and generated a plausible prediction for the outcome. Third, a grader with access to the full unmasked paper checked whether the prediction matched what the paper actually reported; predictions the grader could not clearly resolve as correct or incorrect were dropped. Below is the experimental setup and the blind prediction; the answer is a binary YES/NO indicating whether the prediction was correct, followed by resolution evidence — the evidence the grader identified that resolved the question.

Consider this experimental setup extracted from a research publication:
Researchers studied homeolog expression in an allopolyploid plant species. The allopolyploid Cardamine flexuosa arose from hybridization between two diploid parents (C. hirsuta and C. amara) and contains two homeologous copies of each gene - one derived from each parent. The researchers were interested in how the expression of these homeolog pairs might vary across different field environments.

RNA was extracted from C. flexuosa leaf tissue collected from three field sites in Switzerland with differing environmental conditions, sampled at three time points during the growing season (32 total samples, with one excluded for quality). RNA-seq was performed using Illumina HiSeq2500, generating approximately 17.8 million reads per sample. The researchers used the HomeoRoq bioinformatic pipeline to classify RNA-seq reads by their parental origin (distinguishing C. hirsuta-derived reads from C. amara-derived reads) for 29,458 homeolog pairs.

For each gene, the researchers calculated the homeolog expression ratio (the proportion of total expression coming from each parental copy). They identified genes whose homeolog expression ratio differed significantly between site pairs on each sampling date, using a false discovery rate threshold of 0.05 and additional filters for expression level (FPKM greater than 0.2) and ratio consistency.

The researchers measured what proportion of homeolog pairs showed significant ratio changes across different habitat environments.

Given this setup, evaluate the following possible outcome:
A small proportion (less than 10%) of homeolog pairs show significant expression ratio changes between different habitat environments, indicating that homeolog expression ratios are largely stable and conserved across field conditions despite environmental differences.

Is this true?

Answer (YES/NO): YES